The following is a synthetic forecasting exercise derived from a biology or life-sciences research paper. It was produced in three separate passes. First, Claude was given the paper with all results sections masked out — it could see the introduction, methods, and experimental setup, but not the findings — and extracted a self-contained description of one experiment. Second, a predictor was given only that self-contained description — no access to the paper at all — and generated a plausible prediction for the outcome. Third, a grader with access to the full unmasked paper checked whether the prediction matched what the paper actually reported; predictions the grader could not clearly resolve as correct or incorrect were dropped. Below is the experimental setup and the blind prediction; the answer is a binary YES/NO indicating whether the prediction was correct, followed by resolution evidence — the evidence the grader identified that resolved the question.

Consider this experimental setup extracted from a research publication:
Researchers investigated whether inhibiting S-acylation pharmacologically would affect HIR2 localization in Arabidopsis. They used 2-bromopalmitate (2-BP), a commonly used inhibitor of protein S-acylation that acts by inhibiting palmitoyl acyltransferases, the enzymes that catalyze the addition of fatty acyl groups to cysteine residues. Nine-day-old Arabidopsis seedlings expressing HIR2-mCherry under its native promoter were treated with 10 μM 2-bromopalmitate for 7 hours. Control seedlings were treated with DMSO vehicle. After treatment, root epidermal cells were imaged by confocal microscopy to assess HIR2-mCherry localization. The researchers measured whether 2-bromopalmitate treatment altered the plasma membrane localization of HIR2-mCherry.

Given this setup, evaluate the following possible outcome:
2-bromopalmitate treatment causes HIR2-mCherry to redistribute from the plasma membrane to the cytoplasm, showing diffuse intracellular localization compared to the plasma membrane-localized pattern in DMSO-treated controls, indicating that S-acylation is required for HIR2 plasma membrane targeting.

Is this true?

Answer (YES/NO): YES